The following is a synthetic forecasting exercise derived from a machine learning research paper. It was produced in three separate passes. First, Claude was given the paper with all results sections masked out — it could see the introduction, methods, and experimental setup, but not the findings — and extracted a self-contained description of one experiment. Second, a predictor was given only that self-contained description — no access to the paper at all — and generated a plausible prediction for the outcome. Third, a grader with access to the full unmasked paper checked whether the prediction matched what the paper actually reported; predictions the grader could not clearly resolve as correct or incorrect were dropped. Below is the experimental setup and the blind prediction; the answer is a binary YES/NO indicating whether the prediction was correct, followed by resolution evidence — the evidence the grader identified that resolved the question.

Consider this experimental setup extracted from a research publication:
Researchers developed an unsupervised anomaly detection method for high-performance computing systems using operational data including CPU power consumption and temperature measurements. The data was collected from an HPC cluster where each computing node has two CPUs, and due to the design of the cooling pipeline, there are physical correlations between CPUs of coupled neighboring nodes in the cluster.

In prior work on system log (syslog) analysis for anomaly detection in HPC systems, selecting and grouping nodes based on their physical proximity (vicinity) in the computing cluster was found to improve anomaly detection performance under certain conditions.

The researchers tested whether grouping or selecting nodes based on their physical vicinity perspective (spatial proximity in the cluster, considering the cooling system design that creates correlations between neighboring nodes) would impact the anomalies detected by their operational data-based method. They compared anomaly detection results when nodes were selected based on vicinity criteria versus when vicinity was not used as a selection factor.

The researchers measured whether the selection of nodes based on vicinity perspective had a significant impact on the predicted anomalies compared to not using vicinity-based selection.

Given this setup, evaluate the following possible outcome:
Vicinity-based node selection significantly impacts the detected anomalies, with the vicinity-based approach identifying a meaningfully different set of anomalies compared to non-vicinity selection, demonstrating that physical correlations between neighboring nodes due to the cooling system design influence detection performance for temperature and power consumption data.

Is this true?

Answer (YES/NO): NO